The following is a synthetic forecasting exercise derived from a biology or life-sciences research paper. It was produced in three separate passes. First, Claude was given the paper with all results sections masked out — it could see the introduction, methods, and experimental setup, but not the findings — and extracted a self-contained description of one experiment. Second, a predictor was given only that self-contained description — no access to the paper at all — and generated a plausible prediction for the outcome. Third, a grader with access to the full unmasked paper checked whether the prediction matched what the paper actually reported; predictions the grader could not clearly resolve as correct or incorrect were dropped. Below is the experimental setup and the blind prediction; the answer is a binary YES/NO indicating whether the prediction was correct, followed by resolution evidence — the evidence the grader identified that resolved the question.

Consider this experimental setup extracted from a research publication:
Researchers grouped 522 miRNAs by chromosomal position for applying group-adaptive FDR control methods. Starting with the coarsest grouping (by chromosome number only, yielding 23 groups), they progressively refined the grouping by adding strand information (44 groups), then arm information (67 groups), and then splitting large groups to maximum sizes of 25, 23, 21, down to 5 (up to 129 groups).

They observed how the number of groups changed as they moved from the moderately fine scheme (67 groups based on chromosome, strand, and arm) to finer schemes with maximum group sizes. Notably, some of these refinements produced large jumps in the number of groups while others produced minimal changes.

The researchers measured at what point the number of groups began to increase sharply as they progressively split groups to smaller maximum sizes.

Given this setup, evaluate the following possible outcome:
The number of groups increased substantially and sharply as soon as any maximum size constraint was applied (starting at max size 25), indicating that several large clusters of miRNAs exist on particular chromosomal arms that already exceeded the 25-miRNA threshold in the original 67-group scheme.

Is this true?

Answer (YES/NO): NO